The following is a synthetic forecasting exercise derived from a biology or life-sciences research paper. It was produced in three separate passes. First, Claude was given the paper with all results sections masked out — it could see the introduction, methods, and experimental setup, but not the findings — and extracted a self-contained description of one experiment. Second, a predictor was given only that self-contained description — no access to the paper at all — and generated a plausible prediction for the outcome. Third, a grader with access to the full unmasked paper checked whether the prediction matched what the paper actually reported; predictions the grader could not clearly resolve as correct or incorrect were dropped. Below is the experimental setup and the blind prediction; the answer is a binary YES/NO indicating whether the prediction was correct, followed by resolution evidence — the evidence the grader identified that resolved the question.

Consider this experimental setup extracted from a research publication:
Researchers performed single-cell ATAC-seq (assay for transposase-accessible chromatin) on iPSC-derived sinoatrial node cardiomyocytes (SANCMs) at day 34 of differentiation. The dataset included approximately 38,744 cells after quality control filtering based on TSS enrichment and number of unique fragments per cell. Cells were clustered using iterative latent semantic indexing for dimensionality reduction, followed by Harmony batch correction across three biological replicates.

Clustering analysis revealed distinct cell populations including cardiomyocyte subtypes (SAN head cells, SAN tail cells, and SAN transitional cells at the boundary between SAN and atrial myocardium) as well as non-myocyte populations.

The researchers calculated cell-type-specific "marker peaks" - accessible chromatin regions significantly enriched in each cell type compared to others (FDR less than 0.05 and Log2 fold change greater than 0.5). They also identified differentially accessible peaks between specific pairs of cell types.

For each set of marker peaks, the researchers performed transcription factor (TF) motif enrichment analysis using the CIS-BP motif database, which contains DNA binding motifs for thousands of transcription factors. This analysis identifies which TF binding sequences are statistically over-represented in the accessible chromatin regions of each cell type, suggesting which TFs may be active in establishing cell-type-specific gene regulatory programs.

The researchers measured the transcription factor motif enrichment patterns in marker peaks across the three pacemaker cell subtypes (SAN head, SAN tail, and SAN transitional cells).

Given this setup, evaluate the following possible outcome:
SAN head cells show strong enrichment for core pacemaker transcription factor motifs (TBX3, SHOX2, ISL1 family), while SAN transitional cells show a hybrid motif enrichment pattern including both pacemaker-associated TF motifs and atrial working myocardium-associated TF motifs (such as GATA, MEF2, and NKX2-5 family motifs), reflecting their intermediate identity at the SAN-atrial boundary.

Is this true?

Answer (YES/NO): NO